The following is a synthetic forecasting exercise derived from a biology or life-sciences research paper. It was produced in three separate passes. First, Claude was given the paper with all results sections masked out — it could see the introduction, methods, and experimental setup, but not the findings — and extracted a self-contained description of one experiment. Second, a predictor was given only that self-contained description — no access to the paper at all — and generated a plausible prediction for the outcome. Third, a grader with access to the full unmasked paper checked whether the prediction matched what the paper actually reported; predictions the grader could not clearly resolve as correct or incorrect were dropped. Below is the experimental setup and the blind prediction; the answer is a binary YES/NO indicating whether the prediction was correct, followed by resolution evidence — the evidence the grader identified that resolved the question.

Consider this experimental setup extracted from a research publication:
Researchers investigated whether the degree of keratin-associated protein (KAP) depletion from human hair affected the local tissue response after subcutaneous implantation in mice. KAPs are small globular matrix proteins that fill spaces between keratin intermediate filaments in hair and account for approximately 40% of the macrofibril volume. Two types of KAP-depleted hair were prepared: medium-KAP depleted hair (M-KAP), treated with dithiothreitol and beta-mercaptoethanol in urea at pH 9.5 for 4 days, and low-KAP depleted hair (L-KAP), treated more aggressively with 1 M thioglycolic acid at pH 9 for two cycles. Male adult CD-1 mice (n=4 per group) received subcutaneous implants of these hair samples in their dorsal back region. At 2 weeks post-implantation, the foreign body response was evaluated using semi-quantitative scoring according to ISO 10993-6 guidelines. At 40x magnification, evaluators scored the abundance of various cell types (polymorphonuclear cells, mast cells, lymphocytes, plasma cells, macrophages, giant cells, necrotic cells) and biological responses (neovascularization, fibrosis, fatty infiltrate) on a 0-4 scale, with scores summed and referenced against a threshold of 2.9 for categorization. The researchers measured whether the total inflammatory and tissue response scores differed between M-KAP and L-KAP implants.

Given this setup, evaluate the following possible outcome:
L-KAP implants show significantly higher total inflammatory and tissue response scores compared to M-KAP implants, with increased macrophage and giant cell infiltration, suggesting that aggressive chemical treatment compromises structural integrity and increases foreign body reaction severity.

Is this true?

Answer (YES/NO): NO